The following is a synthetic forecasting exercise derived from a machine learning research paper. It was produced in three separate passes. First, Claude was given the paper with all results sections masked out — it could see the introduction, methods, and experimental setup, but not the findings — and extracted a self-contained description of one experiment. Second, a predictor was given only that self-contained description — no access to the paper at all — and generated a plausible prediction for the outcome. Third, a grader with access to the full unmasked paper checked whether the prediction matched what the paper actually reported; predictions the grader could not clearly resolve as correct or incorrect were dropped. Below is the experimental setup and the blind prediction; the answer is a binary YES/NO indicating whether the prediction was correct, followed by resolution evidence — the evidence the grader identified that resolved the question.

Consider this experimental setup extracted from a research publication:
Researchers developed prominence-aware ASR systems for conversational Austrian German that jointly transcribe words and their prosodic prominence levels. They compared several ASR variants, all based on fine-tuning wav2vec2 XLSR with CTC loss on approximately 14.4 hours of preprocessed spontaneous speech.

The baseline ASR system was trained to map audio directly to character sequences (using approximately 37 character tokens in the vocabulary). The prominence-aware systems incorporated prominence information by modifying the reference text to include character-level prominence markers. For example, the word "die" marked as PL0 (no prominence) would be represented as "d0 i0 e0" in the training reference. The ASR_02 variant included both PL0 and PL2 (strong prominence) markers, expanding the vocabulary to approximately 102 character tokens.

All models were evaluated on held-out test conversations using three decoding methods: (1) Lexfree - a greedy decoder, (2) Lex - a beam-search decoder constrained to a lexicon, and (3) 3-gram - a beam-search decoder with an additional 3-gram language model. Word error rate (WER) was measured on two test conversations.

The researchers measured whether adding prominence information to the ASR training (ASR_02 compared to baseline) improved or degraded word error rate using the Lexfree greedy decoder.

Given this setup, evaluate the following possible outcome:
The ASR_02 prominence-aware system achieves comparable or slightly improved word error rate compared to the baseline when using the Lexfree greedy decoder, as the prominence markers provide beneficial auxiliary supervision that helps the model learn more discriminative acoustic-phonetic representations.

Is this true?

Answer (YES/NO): NO